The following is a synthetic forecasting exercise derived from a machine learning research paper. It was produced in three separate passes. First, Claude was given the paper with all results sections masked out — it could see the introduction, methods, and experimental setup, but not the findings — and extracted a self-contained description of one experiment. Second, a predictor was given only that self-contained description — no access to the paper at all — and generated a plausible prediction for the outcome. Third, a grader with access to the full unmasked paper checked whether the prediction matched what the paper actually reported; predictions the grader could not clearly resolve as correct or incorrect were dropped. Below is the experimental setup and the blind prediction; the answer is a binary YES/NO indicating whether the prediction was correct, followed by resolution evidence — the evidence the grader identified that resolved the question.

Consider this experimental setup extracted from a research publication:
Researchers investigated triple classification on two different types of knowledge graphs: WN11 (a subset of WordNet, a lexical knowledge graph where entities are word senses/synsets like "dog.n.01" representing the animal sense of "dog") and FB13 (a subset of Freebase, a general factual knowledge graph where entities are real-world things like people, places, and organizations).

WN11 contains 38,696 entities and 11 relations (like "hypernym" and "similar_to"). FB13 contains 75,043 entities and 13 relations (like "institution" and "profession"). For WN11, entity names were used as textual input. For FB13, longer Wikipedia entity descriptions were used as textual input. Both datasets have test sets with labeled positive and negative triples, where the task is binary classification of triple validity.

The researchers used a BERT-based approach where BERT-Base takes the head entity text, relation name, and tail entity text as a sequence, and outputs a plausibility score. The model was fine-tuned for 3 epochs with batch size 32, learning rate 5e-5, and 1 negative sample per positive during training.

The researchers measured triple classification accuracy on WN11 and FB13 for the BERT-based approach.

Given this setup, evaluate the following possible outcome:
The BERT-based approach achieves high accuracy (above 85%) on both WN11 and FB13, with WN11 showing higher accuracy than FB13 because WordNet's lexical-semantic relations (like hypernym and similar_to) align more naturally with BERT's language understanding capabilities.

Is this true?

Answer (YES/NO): YES